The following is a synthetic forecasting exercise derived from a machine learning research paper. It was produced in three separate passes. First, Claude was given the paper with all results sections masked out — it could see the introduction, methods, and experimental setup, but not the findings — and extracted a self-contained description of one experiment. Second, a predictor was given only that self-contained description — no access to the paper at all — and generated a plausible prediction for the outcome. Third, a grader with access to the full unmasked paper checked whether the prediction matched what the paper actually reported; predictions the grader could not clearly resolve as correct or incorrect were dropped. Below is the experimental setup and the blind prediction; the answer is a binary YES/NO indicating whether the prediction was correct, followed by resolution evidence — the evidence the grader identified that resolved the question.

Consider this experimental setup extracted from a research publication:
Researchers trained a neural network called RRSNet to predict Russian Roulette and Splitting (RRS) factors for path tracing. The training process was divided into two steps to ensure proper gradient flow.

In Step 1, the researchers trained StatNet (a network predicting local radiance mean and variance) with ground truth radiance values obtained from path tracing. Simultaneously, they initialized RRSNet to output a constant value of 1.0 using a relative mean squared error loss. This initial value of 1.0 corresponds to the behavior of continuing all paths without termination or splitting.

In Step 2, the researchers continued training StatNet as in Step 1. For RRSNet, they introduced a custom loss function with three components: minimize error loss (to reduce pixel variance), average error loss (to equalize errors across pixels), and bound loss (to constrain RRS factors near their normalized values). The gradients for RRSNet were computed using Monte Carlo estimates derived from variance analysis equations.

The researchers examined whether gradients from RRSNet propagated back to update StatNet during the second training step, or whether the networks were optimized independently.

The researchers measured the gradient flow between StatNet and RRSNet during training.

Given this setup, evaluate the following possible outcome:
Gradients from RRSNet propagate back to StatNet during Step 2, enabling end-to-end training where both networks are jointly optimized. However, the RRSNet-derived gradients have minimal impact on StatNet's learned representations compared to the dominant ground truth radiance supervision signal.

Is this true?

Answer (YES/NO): NO